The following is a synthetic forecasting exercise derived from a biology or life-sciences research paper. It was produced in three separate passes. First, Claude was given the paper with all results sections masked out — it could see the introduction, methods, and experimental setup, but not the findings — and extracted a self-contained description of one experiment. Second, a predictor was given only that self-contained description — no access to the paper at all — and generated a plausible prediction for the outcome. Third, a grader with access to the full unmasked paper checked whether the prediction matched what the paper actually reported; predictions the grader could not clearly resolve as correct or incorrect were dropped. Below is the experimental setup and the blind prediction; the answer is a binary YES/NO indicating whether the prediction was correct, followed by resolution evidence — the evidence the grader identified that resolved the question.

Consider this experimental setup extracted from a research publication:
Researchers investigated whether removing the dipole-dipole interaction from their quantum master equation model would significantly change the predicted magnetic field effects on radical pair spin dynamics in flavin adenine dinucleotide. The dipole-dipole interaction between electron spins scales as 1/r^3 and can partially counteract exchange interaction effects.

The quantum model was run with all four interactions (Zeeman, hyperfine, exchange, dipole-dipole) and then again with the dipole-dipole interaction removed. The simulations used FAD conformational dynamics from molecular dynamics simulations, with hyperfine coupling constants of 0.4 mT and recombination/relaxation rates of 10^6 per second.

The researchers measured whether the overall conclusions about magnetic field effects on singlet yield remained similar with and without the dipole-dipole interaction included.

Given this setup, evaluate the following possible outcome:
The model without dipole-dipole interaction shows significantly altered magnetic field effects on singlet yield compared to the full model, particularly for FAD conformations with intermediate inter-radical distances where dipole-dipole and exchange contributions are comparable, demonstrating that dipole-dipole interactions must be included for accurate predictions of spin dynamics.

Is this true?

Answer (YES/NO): NO